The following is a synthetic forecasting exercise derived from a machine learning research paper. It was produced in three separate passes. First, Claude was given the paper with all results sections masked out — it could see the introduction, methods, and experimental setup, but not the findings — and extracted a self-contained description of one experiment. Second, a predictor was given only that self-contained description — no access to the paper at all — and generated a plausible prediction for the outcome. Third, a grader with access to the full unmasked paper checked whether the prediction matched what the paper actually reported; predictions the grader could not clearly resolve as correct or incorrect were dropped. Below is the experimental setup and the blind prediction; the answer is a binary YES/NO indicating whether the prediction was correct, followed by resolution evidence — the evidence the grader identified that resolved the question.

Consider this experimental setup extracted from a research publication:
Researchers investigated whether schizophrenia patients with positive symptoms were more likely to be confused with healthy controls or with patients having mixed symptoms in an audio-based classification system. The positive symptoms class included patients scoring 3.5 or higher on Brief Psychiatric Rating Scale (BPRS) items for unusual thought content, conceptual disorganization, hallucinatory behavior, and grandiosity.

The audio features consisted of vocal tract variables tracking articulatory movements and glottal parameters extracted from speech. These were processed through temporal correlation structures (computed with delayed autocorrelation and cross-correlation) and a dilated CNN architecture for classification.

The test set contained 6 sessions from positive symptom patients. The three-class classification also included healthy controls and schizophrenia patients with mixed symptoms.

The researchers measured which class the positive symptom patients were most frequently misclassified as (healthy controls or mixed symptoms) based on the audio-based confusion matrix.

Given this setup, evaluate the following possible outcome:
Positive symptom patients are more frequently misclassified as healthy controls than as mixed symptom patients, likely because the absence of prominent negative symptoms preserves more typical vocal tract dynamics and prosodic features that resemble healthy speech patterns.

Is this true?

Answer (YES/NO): NO